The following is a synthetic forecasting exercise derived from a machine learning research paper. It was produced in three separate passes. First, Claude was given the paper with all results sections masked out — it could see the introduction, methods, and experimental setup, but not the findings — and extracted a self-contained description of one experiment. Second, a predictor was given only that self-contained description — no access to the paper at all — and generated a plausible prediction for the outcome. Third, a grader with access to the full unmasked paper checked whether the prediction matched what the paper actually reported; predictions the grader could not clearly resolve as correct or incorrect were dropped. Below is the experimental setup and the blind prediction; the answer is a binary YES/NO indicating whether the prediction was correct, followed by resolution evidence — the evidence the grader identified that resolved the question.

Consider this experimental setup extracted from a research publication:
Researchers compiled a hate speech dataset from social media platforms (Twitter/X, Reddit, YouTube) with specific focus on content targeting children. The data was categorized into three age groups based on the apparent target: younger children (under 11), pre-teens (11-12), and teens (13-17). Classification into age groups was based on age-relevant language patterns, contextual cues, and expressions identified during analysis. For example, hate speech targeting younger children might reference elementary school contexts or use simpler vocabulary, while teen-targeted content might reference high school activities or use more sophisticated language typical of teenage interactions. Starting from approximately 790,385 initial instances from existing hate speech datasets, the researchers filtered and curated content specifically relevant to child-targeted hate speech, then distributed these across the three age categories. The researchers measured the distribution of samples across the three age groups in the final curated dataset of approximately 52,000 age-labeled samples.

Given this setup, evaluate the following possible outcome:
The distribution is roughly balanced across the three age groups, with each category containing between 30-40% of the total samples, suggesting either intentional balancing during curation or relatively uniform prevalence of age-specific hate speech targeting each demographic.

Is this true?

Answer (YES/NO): NO